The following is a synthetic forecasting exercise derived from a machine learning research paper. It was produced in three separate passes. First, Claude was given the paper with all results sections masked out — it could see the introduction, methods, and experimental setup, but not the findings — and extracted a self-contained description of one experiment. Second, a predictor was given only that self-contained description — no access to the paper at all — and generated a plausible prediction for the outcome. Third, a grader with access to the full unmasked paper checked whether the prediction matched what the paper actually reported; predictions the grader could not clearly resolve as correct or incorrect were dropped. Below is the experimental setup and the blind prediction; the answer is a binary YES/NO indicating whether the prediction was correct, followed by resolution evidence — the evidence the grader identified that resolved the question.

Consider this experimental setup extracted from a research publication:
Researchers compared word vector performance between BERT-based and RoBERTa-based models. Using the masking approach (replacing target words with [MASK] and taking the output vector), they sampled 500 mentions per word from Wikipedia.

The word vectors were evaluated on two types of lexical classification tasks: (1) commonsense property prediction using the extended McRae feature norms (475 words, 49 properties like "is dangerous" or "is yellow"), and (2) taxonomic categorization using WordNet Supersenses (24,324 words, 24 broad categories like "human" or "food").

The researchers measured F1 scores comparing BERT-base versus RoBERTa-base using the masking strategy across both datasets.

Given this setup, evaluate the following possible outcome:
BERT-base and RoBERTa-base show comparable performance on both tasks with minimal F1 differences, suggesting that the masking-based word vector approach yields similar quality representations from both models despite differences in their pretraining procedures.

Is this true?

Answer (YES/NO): YES